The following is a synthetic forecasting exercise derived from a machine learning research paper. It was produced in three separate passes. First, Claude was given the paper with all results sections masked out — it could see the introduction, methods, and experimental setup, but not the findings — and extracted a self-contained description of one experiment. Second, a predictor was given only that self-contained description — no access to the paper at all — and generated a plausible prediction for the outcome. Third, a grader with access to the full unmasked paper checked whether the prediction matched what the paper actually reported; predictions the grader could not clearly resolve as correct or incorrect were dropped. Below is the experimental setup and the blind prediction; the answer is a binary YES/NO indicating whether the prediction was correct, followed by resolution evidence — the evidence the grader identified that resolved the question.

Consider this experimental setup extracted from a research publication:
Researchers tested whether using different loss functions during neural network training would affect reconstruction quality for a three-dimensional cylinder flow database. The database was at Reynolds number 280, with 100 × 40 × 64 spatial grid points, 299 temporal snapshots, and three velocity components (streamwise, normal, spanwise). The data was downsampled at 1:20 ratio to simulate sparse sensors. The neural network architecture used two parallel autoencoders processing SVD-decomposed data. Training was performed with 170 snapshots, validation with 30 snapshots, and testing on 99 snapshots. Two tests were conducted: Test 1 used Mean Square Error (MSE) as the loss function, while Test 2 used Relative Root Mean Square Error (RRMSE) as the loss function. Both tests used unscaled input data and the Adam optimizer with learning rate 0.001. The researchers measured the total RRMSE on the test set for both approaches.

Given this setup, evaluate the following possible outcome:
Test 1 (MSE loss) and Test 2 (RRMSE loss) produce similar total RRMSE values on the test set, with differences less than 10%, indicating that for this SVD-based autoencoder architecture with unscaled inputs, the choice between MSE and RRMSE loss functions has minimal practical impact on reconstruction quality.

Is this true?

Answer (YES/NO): YES